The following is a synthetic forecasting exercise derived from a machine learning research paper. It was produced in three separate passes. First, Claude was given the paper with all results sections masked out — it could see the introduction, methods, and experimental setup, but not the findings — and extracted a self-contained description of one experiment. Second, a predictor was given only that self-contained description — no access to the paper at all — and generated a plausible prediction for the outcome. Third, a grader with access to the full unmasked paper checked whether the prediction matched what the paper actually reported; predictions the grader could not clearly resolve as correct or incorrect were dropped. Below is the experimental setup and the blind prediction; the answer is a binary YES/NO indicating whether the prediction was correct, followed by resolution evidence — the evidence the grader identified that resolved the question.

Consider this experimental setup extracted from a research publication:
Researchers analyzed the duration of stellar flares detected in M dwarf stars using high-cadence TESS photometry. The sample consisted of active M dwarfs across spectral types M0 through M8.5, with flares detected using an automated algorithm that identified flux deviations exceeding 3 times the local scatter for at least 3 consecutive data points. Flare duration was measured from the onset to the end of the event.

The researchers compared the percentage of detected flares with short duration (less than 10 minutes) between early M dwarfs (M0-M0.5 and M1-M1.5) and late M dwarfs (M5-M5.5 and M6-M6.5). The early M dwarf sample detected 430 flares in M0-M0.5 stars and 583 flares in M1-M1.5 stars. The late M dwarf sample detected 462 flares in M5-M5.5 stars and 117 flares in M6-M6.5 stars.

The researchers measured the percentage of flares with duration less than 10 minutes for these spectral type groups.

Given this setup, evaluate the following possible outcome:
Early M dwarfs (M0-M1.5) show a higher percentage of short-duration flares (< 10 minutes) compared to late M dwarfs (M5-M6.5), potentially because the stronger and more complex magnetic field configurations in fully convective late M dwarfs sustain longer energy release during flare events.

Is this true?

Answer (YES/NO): NO